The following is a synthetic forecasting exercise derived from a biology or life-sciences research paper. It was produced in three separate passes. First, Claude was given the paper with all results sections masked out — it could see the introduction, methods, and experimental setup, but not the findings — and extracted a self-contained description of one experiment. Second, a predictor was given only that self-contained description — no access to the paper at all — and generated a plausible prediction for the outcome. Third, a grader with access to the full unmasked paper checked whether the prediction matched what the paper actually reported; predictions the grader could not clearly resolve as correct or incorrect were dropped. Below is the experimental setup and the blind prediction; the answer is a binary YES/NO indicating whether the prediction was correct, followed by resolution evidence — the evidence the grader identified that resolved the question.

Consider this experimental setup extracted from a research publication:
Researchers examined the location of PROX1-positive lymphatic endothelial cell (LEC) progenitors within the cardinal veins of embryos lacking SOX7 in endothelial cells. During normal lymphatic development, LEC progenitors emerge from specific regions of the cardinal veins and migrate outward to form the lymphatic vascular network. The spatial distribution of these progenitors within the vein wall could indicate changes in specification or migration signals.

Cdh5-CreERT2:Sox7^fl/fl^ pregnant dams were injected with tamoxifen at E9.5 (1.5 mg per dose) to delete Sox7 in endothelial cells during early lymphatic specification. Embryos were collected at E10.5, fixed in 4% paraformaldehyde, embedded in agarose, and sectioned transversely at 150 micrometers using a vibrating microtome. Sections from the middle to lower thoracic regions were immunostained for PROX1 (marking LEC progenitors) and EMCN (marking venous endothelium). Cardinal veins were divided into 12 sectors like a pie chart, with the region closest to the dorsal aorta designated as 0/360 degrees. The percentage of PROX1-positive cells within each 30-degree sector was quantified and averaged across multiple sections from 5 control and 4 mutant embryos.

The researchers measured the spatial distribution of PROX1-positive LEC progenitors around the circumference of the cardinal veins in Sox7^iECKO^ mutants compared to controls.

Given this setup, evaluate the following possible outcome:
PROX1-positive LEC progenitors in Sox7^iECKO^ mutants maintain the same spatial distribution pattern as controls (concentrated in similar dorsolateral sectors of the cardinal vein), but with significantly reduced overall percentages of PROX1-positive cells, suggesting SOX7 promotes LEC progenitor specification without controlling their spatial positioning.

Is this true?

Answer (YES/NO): NO